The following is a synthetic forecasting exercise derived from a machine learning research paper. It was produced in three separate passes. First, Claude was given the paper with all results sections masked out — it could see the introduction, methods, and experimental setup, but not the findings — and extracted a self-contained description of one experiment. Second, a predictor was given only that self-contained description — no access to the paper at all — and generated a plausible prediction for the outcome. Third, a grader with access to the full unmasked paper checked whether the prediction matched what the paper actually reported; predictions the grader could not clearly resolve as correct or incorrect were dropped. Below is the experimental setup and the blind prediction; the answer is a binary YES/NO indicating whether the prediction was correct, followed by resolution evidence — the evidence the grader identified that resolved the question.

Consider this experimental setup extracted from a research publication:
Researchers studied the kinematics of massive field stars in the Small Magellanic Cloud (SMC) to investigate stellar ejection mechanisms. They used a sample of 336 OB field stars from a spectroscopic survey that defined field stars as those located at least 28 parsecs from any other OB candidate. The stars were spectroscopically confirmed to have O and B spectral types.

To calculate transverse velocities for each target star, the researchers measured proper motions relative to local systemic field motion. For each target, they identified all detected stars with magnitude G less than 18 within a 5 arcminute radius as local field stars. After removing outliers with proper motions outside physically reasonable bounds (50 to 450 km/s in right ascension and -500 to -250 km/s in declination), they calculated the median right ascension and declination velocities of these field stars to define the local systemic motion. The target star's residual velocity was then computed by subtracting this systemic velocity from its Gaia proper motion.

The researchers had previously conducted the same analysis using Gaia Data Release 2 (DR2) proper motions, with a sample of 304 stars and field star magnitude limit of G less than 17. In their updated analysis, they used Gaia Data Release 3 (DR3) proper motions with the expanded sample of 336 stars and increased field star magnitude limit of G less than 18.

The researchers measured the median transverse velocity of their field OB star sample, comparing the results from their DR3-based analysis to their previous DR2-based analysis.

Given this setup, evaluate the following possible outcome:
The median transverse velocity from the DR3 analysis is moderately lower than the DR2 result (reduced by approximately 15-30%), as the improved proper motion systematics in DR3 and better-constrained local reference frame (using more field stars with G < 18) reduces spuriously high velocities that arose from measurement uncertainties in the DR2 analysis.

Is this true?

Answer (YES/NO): NO